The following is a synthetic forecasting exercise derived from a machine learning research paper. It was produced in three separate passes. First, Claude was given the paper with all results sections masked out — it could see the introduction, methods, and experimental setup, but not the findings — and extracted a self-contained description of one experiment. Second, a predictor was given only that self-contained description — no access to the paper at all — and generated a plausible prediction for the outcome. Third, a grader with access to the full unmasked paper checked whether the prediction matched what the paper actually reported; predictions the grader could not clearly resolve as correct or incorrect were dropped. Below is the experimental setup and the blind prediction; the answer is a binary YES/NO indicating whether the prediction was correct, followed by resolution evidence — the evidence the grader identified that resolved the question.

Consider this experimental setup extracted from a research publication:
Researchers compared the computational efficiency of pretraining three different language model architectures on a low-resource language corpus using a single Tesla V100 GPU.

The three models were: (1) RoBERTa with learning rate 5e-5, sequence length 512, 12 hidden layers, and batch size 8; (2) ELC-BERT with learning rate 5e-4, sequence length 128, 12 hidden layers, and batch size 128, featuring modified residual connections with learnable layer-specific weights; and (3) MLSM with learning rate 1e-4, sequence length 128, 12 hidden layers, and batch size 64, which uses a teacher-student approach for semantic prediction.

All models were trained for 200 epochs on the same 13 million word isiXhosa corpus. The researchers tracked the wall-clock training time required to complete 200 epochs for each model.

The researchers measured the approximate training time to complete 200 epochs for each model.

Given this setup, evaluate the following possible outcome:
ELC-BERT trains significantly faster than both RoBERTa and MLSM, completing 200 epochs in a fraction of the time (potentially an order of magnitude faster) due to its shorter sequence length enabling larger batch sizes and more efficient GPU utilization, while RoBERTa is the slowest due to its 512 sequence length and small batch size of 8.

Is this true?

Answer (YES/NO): NO